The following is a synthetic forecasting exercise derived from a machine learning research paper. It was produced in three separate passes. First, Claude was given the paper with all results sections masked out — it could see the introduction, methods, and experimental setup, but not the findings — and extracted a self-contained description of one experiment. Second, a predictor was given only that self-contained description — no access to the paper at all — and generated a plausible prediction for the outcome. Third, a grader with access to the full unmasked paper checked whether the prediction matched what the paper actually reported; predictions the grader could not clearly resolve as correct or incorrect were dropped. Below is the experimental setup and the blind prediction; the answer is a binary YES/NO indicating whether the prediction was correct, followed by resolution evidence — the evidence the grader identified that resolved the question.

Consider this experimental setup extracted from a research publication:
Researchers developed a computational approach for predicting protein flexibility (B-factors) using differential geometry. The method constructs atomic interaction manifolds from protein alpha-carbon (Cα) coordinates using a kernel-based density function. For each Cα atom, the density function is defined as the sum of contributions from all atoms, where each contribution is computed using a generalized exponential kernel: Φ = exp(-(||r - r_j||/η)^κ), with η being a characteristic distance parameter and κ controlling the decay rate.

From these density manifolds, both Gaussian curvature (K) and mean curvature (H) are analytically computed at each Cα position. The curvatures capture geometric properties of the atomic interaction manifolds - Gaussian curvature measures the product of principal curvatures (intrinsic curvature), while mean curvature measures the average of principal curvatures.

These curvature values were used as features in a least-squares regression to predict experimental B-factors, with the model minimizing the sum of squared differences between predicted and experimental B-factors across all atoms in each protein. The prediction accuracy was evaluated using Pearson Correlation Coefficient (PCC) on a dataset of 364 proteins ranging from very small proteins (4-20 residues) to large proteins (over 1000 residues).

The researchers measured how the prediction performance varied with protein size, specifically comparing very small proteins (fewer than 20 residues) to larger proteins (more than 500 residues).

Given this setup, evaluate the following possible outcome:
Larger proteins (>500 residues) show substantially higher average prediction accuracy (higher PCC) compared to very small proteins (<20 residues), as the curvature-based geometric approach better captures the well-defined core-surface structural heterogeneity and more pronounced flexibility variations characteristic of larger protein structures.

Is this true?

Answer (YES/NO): NO